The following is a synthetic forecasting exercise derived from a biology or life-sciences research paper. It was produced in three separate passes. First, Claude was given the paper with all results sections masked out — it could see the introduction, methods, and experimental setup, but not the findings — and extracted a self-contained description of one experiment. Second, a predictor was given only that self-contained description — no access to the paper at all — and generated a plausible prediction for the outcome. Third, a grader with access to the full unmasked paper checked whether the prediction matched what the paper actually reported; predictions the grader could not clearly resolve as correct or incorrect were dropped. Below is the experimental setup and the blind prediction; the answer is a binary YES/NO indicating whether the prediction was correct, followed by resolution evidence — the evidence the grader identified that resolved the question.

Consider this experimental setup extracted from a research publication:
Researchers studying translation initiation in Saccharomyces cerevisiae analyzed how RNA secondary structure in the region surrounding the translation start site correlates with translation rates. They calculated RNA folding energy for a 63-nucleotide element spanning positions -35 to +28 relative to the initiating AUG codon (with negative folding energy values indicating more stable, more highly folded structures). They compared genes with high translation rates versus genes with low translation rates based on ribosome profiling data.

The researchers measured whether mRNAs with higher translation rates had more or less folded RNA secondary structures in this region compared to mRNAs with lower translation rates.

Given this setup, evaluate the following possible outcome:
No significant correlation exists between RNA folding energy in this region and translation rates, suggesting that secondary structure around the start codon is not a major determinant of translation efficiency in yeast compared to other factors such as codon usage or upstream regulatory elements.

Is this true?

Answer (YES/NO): NO